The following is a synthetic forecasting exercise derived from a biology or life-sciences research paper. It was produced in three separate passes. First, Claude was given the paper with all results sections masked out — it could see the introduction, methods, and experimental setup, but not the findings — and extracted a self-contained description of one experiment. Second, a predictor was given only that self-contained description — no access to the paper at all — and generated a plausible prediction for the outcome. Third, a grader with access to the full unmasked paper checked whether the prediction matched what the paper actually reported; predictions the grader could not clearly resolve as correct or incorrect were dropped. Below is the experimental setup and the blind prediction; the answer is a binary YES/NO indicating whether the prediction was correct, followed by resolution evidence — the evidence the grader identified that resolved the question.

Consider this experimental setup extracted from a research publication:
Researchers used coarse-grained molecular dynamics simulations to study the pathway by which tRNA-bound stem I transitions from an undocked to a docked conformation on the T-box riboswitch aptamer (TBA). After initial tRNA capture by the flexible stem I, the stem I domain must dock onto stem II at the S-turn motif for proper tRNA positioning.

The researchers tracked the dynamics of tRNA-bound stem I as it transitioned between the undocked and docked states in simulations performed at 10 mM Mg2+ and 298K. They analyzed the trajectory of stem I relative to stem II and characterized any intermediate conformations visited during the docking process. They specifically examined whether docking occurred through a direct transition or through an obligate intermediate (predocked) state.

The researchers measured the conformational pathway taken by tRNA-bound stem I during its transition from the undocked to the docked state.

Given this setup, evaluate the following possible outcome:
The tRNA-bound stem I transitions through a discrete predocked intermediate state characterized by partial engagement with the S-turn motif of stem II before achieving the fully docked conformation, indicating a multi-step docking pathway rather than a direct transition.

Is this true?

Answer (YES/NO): NO